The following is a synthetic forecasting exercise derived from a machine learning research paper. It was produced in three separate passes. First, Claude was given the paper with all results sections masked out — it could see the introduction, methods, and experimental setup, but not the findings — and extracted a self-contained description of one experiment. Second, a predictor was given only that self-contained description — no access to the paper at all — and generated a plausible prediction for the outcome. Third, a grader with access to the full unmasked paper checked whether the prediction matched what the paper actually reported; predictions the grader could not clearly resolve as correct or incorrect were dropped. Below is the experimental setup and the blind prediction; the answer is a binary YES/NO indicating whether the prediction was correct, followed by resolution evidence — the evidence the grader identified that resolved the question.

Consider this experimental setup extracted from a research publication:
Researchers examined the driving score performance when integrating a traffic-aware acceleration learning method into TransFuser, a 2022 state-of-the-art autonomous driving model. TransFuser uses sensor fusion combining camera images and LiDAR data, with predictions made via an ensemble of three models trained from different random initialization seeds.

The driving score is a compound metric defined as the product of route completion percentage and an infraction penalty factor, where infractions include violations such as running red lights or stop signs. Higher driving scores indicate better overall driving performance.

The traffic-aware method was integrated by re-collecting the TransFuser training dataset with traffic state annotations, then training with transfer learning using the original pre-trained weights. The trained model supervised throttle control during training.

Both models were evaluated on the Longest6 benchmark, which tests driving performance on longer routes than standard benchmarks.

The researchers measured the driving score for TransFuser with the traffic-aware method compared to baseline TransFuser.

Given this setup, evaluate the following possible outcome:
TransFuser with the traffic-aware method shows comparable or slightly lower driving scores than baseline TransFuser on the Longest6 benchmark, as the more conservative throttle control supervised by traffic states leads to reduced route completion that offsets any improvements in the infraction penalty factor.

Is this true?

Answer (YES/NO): NO